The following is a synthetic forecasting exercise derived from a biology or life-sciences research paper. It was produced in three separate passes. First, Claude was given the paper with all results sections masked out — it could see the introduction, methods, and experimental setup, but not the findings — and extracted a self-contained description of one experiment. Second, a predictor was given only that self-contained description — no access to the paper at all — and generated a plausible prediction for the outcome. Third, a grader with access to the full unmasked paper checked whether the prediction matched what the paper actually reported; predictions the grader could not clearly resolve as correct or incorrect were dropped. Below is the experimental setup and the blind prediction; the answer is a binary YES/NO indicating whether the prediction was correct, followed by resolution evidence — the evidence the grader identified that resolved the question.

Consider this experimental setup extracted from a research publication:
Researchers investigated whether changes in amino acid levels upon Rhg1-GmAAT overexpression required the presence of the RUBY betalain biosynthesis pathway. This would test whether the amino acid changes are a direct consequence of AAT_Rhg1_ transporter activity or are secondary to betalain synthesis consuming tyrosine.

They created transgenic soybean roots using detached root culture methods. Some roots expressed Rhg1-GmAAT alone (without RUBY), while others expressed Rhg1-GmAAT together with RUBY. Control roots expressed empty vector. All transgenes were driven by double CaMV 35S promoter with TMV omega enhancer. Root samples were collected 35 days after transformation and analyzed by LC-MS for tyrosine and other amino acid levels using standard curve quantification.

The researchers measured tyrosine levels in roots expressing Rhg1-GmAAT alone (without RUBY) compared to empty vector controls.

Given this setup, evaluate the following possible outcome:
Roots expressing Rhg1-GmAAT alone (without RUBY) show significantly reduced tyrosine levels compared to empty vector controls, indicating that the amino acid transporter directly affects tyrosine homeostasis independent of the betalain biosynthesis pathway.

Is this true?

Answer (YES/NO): NO